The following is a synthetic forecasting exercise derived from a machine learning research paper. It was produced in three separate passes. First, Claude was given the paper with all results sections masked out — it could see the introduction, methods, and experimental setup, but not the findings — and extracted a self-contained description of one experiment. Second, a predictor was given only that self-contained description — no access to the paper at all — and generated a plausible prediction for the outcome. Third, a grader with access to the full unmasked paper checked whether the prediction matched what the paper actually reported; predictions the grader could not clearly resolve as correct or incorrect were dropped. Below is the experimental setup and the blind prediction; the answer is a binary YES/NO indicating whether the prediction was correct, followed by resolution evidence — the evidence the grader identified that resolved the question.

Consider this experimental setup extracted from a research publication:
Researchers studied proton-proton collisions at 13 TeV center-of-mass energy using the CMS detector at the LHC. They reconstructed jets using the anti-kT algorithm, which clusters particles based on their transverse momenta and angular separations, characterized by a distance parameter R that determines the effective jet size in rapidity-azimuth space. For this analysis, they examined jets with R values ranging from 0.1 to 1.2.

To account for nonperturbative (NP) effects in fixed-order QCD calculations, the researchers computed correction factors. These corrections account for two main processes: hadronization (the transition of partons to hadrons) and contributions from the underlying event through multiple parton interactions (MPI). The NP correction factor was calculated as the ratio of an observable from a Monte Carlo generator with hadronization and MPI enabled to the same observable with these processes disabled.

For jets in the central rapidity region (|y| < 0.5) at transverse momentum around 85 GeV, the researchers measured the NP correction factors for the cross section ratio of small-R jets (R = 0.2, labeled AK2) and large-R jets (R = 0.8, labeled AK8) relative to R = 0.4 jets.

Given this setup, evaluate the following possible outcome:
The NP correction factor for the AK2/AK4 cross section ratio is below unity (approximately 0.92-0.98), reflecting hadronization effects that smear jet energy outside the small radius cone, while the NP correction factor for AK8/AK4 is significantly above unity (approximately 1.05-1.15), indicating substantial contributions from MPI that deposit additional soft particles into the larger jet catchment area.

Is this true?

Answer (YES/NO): NO